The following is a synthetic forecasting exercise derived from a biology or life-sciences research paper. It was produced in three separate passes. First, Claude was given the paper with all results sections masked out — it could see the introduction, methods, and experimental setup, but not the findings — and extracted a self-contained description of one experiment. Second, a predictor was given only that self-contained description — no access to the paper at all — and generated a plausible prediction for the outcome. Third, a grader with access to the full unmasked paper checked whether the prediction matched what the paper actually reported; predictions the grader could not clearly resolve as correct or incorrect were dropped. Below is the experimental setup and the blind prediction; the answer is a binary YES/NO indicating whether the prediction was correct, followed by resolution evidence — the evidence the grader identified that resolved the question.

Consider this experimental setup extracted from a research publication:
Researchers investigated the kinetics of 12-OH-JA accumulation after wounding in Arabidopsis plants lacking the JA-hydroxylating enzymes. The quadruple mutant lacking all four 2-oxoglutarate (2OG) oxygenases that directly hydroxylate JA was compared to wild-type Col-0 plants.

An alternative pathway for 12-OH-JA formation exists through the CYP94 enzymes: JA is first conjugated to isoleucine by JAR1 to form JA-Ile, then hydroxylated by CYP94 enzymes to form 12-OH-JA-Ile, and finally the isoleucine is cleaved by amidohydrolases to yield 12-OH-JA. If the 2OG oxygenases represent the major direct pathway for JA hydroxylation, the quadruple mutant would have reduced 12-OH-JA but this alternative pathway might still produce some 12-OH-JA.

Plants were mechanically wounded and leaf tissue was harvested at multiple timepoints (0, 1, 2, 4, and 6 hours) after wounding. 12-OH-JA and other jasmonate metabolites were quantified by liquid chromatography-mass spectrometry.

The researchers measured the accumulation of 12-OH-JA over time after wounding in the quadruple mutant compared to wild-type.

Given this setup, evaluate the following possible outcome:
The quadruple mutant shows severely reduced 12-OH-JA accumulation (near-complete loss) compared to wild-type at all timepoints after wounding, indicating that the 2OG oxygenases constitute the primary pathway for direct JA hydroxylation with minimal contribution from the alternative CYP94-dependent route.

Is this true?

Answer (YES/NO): NO